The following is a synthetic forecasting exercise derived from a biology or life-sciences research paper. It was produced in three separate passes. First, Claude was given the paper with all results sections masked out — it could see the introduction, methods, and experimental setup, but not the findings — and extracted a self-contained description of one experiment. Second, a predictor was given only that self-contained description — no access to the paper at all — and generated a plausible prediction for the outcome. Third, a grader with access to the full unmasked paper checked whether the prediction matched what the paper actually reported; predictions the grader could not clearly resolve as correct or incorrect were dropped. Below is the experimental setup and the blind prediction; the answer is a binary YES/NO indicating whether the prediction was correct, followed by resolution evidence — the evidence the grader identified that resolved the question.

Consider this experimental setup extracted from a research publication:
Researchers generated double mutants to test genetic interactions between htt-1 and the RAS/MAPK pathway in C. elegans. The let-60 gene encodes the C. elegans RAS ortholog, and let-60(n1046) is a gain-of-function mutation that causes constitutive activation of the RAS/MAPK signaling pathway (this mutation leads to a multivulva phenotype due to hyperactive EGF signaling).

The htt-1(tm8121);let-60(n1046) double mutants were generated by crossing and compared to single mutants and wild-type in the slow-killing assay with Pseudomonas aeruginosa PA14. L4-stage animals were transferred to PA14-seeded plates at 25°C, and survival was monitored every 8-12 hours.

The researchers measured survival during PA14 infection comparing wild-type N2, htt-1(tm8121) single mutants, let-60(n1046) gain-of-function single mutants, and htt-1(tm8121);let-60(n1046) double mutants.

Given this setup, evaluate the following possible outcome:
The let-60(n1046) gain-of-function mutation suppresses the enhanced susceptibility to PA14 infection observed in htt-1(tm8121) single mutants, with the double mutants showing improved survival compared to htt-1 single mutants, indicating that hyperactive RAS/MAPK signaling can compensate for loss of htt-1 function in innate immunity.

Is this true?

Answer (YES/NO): NO